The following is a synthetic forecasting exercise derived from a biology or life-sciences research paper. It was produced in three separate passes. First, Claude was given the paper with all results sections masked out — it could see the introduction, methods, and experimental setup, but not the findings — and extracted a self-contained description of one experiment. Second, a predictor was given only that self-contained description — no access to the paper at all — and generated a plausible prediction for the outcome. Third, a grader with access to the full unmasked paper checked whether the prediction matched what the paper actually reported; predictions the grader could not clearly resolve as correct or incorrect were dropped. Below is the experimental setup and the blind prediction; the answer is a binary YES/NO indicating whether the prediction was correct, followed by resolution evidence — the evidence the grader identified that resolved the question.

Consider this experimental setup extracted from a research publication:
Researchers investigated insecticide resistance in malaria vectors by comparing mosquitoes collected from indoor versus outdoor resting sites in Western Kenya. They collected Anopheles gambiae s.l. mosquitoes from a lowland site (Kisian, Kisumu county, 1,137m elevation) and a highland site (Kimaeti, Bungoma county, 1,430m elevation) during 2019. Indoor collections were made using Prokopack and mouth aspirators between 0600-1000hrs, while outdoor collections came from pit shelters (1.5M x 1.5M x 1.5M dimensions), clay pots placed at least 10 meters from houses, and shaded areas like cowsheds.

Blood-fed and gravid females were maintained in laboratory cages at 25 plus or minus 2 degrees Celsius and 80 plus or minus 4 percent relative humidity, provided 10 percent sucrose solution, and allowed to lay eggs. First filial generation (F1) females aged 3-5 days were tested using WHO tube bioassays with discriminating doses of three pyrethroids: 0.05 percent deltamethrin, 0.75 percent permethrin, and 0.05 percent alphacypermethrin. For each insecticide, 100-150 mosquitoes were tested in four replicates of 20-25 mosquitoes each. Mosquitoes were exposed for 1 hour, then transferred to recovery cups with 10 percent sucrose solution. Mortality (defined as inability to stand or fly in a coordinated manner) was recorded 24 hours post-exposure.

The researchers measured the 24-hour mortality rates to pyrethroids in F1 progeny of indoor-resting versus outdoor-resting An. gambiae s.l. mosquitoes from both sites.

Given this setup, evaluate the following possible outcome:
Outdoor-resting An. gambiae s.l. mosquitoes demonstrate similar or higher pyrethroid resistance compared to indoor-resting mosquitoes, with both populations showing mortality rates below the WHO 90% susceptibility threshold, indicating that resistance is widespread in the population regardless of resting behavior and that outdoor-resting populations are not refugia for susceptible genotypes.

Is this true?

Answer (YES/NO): NO